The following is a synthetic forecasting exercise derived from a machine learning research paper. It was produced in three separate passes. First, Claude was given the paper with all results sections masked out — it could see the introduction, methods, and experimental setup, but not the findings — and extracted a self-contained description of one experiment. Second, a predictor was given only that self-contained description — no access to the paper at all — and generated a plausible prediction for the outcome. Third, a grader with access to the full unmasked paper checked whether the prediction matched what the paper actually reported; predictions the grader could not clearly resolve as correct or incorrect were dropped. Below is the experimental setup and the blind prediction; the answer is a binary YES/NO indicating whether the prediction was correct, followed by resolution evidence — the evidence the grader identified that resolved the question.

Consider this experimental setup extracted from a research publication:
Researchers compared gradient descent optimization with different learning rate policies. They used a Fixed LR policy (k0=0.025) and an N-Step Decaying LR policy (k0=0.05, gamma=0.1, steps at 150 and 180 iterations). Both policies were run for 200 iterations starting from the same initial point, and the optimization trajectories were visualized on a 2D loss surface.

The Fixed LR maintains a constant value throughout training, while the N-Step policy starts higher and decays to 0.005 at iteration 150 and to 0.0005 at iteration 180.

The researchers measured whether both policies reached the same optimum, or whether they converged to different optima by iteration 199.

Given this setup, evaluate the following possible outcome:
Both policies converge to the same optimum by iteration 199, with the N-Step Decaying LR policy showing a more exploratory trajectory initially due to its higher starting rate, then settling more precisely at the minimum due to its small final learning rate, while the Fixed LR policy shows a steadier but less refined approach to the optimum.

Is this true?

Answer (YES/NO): NO